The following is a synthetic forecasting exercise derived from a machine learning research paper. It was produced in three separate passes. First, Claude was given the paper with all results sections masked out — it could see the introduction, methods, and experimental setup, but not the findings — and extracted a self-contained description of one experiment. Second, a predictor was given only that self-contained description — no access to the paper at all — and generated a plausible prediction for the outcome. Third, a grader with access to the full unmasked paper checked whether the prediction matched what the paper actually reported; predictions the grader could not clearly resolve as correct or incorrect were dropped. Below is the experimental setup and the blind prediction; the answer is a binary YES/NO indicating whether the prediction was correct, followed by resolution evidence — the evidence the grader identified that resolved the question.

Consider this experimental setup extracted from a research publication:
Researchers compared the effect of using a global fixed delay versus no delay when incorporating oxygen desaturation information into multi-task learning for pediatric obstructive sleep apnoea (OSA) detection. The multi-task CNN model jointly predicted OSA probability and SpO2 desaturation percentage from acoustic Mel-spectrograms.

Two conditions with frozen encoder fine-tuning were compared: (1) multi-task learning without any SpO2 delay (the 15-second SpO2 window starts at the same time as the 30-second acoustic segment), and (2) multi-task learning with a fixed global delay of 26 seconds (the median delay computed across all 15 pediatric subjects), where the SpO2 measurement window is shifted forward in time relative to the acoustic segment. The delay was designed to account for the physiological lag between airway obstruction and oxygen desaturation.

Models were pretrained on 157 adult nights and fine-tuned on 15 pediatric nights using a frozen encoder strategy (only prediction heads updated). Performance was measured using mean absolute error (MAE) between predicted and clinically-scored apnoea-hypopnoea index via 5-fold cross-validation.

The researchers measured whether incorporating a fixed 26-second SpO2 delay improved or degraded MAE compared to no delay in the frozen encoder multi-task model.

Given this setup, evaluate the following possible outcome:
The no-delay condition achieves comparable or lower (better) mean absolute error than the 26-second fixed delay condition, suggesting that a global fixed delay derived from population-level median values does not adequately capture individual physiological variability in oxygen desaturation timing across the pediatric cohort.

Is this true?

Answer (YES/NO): YES